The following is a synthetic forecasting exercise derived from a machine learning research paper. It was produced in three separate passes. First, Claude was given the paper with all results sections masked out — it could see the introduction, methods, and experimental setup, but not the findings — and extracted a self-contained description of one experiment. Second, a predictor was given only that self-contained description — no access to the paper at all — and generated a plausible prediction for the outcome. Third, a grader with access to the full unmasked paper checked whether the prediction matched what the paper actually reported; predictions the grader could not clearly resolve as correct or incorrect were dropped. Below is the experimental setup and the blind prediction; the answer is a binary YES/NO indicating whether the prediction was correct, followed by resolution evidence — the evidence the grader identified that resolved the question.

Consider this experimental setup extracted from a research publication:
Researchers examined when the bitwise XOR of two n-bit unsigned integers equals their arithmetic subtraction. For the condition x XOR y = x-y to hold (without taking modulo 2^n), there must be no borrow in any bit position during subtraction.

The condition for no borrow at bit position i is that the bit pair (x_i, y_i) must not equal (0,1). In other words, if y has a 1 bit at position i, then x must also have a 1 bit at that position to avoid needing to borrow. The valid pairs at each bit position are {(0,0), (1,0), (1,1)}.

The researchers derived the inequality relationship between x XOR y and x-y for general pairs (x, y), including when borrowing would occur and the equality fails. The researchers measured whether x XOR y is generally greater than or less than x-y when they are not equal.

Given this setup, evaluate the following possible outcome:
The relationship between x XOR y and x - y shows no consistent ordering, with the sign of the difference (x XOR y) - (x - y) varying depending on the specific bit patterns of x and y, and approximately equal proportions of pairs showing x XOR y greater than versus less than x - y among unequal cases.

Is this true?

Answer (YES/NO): NO